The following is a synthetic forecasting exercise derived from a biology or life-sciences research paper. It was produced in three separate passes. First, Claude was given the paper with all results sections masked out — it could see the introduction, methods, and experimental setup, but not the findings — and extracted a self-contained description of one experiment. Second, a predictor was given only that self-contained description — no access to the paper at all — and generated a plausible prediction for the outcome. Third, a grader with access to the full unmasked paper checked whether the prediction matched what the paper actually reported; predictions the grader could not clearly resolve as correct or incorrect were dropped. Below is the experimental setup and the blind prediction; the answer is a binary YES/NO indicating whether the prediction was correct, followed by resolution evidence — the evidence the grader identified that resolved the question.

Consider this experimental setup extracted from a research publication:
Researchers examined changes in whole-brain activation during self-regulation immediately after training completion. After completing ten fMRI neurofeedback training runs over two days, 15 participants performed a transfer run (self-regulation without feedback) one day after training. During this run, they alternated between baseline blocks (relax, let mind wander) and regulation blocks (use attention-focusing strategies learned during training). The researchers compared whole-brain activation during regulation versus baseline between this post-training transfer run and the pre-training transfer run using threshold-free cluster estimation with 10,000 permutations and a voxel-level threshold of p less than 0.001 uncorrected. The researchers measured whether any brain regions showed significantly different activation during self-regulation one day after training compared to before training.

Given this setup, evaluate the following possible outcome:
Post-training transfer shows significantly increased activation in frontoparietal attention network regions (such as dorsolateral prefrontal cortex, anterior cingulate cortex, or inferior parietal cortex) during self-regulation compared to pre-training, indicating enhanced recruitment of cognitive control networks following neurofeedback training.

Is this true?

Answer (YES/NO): NO